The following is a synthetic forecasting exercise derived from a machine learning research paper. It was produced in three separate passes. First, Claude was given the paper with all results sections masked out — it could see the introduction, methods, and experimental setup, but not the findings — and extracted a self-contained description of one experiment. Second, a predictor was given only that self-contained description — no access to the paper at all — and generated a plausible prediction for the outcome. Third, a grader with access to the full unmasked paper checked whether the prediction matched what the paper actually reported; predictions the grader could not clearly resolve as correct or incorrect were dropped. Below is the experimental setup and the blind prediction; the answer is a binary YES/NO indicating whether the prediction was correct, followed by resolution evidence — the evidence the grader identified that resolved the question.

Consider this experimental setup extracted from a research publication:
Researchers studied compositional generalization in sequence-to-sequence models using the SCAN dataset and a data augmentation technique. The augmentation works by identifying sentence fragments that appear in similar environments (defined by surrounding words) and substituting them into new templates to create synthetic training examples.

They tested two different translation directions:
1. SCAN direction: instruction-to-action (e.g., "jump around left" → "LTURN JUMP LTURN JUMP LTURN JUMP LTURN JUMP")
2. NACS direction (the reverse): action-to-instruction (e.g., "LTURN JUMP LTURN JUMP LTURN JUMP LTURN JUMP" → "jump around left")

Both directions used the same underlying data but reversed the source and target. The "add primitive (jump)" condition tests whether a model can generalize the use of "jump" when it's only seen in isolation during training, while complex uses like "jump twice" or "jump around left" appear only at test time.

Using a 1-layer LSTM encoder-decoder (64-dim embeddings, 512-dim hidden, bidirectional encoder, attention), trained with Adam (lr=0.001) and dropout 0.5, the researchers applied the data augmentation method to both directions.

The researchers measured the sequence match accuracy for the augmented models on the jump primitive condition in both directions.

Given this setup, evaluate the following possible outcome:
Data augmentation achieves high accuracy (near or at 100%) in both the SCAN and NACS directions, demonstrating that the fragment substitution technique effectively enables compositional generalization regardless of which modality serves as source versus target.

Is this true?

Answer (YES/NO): NO